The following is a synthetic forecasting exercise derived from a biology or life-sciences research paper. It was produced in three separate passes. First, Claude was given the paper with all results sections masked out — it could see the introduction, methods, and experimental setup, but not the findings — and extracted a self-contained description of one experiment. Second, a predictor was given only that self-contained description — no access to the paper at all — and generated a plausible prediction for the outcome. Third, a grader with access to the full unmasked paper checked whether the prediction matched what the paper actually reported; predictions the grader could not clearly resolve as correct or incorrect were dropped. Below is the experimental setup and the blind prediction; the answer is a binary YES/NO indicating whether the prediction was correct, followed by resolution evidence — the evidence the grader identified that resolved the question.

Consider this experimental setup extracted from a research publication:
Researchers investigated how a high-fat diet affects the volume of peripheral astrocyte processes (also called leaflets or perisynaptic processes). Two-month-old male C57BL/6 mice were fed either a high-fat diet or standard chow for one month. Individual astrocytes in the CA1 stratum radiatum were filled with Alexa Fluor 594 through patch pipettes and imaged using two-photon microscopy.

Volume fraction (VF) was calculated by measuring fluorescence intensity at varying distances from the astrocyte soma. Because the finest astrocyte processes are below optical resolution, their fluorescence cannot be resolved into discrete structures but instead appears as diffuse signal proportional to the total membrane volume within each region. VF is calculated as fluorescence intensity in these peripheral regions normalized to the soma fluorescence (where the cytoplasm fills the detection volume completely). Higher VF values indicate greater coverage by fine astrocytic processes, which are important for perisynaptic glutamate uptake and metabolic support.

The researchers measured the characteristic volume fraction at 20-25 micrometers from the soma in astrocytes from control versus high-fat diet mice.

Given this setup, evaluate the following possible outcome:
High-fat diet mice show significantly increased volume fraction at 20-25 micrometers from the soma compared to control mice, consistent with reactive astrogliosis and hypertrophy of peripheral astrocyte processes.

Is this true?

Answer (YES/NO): NO